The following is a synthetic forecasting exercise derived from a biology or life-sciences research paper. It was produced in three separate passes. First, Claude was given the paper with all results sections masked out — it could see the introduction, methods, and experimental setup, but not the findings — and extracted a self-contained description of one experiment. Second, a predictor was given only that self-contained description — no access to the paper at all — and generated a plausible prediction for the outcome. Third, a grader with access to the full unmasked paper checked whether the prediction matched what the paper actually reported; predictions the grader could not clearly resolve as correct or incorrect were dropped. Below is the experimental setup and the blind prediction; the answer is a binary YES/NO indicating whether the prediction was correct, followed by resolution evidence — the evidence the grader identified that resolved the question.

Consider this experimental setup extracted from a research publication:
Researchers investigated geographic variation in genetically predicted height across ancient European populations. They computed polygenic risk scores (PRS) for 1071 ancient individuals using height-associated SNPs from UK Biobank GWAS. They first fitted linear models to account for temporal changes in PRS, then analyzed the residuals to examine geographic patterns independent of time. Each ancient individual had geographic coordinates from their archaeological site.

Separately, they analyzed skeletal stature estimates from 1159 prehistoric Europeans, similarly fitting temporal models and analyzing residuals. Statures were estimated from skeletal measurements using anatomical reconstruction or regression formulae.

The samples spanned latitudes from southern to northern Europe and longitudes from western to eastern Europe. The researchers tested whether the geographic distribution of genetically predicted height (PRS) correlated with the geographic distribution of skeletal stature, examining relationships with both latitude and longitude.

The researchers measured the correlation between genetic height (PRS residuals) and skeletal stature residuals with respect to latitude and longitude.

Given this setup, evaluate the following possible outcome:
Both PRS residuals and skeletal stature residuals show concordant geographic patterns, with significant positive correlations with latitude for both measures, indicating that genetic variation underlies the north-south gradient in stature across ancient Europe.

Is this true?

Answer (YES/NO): NO